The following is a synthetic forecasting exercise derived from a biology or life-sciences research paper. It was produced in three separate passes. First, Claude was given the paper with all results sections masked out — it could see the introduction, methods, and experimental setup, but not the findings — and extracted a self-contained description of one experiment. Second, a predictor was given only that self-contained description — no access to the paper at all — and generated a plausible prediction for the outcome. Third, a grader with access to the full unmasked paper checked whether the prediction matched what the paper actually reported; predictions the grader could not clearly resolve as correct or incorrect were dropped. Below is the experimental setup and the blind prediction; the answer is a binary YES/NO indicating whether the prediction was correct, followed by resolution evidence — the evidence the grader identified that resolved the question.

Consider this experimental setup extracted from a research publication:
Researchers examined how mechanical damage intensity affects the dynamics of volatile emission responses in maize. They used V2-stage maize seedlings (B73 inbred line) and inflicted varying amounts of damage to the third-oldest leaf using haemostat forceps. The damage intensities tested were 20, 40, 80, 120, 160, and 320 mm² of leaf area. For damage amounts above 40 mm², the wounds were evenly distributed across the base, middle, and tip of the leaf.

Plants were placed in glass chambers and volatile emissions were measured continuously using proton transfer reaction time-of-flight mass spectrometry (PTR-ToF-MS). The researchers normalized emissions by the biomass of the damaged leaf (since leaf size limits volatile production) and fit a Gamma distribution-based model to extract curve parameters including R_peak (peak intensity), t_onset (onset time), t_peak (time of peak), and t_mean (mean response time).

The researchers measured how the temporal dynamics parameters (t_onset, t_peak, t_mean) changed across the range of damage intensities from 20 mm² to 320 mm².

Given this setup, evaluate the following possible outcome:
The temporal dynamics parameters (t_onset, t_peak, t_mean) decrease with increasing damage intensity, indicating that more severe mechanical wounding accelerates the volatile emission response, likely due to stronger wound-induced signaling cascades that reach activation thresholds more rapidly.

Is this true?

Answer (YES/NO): NO